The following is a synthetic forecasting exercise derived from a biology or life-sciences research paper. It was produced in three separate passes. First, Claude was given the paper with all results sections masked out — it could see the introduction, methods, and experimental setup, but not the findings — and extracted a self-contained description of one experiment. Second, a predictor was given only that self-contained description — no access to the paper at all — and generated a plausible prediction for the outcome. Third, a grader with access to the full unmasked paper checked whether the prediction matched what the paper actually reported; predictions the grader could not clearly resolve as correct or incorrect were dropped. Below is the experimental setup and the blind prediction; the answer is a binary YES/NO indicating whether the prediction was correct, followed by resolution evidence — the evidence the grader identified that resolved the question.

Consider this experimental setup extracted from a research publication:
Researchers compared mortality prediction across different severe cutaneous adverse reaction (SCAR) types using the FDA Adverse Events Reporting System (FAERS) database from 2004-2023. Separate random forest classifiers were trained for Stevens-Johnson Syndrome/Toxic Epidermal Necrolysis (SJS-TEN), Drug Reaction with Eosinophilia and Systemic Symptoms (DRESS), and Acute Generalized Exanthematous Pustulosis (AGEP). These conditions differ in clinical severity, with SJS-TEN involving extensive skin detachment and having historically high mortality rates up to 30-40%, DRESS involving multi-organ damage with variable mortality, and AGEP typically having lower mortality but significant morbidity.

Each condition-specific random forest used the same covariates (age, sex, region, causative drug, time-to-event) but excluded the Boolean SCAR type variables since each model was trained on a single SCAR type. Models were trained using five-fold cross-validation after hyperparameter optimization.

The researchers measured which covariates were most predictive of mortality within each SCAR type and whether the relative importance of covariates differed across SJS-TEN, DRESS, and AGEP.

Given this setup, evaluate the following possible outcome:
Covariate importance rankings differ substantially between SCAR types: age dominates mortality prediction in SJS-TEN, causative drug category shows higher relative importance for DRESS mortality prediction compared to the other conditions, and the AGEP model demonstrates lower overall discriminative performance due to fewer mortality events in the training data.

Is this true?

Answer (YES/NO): NO